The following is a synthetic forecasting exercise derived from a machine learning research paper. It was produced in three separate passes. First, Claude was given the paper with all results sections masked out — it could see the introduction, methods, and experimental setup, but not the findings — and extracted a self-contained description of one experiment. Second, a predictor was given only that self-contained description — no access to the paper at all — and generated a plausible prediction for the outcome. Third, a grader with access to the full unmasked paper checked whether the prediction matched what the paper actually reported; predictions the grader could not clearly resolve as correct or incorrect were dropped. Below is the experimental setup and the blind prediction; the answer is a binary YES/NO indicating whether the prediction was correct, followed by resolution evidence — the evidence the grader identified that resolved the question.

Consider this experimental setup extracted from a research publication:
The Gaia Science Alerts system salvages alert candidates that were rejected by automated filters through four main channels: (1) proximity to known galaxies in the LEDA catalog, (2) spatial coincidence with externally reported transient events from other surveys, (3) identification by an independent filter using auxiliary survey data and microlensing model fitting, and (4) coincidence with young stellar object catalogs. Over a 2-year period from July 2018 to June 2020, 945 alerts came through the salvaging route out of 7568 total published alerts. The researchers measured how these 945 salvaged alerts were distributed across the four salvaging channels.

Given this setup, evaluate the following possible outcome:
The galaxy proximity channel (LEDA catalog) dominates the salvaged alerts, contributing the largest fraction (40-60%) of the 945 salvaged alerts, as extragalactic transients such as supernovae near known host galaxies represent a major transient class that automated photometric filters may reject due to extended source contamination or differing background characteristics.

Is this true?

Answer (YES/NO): NO